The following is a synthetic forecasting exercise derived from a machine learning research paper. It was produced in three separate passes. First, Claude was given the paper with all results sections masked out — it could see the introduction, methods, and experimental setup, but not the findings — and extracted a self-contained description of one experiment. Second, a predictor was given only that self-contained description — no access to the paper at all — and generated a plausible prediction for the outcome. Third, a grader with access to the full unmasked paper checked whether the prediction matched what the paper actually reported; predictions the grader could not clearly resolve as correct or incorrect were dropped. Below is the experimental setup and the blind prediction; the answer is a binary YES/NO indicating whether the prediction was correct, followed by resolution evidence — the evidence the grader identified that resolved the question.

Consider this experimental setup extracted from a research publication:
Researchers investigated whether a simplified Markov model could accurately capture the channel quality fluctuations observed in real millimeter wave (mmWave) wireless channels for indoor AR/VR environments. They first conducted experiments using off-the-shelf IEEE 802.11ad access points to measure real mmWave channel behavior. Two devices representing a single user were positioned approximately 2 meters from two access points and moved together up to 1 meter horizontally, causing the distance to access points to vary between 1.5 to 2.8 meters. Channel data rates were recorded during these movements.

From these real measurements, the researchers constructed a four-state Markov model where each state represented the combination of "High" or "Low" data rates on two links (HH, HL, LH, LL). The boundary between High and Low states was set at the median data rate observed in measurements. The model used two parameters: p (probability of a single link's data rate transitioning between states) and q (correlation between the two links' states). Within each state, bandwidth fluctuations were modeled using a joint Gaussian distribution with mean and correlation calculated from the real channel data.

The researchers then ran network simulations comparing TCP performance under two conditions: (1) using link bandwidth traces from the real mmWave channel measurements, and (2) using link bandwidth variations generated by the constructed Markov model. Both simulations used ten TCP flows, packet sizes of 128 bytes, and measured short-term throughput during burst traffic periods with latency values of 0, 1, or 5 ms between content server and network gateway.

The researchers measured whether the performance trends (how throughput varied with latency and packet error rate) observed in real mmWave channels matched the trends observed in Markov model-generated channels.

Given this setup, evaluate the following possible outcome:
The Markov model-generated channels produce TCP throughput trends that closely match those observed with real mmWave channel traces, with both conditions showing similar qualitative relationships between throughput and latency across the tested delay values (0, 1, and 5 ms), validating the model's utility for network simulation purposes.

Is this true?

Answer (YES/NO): YES